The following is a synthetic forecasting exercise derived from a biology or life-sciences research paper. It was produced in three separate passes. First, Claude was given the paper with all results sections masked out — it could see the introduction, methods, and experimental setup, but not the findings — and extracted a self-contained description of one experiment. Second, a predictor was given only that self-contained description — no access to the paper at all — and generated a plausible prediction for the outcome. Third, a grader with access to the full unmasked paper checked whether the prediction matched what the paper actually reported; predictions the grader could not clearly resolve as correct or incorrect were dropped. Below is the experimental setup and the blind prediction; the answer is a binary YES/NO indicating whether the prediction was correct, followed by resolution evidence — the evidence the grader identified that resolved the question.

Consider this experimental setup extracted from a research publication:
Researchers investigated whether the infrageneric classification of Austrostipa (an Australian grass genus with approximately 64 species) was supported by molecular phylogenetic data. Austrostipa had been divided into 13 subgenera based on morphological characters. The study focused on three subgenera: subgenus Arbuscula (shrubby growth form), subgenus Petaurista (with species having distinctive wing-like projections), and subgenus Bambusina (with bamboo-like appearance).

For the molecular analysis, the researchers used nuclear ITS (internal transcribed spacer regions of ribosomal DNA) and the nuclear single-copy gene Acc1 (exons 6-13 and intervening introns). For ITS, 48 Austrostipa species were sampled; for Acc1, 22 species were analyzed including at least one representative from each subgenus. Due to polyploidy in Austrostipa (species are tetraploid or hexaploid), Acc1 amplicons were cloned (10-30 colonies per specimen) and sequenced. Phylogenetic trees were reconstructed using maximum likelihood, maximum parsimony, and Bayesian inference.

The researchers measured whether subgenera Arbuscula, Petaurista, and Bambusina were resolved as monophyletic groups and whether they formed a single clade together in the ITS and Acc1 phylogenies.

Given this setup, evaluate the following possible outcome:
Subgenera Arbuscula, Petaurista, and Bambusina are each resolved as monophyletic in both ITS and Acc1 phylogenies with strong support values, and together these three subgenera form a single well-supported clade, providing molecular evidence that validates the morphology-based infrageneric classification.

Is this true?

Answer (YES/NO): NO